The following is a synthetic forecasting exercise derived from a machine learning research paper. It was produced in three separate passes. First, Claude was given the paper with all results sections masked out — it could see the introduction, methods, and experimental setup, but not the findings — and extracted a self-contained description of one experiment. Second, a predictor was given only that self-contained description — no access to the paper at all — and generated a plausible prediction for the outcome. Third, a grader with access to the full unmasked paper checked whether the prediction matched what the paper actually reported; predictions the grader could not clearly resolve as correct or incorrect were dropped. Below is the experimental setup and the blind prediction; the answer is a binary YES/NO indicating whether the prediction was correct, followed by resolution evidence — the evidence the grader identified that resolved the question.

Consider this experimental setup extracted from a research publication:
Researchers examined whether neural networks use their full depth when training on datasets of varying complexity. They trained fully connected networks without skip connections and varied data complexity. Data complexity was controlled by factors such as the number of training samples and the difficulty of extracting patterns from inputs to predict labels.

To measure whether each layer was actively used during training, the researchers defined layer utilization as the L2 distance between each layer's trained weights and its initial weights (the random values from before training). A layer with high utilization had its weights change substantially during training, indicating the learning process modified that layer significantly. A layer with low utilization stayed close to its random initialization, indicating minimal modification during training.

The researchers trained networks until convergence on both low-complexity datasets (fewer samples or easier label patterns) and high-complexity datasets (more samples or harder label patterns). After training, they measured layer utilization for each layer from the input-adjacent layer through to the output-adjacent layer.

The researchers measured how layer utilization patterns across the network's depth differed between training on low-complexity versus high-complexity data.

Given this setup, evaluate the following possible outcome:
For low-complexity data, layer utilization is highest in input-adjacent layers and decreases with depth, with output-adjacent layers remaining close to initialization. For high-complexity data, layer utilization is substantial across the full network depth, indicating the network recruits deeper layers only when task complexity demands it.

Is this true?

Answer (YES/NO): YES